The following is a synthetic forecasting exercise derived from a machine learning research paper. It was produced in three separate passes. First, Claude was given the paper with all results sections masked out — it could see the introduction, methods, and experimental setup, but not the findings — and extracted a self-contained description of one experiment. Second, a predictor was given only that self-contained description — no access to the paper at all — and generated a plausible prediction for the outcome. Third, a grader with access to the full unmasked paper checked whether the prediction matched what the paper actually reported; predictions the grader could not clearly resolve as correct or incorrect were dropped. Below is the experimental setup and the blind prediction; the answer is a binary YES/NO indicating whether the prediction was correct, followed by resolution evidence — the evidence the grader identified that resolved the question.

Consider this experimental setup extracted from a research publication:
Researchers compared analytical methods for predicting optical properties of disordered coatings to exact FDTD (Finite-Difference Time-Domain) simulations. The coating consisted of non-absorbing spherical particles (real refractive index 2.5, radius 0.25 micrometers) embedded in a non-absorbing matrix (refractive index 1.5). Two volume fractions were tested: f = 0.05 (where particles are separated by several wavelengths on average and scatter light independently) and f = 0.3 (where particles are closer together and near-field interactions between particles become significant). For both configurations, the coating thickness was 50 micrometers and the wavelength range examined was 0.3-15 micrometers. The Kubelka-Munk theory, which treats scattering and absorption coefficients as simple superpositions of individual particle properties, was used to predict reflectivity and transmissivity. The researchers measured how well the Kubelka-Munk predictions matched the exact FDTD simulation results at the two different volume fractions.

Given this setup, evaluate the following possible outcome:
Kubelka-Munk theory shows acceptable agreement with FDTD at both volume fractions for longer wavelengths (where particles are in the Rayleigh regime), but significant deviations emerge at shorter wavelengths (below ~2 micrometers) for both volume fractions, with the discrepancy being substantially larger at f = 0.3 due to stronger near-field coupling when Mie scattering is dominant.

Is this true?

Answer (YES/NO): NO